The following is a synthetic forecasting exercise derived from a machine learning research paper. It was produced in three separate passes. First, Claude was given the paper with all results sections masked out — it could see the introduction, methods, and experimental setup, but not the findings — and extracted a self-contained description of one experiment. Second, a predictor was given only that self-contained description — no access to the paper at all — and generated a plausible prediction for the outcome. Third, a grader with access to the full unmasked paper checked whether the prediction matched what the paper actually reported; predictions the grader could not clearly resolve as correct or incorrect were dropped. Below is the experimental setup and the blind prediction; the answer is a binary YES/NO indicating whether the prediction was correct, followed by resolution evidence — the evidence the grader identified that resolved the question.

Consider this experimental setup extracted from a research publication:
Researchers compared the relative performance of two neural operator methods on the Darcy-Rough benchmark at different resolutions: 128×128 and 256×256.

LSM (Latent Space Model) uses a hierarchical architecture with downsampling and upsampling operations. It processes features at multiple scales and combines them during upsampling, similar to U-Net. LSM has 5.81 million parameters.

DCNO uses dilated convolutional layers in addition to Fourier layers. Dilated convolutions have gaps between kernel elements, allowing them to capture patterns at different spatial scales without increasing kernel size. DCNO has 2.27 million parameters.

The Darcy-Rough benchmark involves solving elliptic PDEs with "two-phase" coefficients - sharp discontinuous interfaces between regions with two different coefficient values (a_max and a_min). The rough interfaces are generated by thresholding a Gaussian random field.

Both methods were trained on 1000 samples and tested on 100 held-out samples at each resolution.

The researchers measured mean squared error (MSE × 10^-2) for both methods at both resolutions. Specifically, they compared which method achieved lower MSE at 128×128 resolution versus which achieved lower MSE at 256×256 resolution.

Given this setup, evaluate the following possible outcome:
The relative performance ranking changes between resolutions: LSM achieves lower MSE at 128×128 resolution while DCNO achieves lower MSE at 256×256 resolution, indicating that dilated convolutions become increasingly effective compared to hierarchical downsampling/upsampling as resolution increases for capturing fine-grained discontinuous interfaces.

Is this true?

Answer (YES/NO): YES